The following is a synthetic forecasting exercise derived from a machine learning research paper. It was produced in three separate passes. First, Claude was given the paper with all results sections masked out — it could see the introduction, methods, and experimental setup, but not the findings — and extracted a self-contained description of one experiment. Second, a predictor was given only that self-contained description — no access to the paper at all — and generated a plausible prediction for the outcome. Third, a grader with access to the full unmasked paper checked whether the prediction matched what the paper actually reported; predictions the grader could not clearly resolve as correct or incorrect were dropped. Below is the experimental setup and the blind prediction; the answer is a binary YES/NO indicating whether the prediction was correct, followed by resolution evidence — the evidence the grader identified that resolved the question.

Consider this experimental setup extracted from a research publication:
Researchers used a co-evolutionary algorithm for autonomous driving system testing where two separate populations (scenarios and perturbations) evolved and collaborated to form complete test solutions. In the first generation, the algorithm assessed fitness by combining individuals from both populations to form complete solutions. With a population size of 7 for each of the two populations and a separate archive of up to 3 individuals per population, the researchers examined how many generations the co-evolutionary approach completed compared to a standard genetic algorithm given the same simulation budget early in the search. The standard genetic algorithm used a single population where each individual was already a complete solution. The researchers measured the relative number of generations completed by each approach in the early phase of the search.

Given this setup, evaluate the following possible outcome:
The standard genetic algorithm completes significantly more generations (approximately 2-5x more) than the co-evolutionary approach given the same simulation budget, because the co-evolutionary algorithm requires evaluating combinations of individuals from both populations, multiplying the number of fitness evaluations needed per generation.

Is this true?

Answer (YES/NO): NO